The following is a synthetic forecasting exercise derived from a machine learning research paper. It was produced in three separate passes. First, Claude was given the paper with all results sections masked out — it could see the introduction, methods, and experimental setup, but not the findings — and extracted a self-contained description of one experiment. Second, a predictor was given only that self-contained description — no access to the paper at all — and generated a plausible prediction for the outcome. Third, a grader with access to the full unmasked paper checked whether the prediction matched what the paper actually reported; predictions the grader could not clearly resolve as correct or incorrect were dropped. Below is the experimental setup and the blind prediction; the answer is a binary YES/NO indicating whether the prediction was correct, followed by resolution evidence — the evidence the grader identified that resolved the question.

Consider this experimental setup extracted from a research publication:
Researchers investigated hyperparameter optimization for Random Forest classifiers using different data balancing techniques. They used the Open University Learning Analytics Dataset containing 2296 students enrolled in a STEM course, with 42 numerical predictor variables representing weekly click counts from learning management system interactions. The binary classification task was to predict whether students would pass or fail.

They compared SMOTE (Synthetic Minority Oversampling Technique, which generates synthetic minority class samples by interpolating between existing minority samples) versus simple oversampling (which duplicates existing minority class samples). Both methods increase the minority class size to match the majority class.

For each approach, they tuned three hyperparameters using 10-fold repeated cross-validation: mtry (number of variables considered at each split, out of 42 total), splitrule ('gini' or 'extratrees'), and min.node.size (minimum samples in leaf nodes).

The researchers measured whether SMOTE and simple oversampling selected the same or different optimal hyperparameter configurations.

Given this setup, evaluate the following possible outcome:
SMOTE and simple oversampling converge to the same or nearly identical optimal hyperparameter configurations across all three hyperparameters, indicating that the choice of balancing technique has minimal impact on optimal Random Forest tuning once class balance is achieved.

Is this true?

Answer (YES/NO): YES